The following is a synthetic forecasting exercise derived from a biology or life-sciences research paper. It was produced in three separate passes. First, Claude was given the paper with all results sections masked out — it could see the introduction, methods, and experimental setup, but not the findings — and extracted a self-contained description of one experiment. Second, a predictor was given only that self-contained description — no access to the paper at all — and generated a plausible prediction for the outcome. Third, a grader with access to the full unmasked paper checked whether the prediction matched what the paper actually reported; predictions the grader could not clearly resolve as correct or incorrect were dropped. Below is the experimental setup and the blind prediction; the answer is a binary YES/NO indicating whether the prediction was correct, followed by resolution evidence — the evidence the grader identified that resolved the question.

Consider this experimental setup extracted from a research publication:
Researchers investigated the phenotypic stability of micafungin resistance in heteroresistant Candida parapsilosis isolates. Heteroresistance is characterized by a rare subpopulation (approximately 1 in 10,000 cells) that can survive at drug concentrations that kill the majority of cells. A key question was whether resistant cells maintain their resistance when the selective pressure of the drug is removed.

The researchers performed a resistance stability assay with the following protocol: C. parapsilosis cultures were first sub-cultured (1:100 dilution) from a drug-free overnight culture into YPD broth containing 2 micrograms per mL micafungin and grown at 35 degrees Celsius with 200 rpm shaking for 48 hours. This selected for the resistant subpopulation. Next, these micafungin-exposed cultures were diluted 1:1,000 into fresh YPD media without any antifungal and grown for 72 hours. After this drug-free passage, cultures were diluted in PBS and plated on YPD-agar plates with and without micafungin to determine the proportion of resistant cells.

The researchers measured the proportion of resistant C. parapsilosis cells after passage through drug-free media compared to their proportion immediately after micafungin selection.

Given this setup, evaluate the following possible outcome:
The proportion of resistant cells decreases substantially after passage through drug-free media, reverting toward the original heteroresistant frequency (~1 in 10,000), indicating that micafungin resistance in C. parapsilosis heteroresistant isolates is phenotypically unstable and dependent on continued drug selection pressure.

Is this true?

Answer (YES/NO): YES